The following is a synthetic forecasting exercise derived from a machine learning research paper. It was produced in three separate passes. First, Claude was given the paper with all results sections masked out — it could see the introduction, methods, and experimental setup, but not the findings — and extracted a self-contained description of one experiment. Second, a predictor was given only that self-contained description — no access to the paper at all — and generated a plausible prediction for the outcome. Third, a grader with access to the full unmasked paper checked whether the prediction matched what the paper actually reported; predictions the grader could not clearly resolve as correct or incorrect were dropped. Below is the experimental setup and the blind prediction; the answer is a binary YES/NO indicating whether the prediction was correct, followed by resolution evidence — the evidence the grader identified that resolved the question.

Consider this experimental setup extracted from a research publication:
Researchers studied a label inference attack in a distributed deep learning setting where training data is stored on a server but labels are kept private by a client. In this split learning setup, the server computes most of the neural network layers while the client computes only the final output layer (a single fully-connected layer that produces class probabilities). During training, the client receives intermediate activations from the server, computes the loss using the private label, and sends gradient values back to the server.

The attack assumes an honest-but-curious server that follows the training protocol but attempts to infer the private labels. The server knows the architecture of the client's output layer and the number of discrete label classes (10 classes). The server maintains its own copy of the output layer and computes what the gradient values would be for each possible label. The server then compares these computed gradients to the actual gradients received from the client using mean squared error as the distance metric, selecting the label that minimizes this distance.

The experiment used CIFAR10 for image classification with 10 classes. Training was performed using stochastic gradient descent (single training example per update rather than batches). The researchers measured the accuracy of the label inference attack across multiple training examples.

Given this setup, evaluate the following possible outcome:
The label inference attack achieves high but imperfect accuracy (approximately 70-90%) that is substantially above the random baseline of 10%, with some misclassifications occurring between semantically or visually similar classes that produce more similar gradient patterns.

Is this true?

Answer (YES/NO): NO